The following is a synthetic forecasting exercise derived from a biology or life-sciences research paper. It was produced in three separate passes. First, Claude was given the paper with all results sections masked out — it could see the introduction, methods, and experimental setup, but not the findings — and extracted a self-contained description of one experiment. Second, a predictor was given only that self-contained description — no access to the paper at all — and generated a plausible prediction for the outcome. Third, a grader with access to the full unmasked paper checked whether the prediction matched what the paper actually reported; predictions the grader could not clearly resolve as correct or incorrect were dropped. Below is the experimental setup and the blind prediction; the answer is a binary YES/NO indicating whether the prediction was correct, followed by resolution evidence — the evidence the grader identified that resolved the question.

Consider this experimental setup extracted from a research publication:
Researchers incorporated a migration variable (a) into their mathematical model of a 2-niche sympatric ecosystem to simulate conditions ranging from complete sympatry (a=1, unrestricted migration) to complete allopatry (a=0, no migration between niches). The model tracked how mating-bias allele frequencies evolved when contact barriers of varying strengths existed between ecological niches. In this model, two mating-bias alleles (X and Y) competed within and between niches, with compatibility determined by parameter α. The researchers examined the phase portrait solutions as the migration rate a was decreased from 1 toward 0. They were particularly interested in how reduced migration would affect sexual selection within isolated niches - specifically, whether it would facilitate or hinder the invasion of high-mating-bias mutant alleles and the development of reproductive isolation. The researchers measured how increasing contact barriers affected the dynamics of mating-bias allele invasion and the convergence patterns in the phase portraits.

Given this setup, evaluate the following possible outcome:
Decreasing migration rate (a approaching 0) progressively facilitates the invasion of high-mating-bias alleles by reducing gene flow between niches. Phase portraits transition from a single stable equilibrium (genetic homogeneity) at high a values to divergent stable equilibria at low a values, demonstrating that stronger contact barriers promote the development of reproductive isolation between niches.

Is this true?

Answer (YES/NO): NO